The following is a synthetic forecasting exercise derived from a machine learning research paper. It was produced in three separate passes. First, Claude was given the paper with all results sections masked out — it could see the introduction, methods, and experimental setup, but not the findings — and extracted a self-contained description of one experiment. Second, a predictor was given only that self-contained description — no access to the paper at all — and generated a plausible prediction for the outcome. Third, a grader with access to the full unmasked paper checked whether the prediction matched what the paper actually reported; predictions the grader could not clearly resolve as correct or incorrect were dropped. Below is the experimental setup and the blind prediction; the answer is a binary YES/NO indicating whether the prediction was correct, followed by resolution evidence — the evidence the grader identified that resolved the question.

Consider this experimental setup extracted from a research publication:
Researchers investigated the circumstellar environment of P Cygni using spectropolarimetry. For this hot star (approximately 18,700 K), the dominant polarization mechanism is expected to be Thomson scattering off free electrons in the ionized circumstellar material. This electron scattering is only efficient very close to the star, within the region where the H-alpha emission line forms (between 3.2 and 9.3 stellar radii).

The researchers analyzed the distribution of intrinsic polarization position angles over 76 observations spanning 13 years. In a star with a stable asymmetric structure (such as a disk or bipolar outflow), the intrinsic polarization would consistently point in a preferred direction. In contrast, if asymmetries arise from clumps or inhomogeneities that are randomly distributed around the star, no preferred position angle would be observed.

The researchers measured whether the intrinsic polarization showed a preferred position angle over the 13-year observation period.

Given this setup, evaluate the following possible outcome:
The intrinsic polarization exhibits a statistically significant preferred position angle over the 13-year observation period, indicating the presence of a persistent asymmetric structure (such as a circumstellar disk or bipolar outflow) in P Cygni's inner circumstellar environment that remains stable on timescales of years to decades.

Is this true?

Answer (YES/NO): NO